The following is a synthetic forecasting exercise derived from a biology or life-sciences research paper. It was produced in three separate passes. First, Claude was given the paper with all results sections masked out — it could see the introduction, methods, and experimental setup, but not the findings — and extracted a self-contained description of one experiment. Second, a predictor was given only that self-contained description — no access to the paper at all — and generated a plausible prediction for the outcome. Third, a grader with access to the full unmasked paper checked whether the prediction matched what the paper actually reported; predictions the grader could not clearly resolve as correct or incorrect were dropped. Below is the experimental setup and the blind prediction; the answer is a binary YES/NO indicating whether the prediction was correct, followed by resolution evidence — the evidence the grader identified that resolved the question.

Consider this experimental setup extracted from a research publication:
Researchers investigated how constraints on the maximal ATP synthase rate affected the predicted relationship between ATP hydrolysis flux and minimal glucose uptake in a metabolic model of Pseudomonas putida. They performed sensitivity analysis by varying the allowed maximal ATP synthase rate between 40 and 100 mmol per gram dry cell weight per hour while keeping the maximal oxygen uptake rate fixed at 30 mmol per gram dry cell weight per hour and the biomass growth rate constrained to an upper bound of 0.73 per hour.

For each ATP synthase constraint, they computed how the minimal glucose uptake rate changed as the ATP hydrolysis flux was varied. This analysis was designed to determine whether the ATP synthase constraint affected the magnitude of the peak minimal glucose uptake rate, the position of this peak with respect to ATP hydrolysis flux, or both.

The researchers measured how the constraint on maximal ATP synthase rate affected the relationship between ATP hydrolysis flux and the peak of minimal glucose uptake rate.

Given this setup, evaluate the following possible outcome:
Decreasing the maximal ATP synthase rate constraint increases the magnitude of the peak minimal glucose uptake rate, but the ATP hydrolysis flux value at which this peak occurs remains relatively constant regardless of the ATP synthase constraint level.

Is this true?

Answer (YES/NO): NO